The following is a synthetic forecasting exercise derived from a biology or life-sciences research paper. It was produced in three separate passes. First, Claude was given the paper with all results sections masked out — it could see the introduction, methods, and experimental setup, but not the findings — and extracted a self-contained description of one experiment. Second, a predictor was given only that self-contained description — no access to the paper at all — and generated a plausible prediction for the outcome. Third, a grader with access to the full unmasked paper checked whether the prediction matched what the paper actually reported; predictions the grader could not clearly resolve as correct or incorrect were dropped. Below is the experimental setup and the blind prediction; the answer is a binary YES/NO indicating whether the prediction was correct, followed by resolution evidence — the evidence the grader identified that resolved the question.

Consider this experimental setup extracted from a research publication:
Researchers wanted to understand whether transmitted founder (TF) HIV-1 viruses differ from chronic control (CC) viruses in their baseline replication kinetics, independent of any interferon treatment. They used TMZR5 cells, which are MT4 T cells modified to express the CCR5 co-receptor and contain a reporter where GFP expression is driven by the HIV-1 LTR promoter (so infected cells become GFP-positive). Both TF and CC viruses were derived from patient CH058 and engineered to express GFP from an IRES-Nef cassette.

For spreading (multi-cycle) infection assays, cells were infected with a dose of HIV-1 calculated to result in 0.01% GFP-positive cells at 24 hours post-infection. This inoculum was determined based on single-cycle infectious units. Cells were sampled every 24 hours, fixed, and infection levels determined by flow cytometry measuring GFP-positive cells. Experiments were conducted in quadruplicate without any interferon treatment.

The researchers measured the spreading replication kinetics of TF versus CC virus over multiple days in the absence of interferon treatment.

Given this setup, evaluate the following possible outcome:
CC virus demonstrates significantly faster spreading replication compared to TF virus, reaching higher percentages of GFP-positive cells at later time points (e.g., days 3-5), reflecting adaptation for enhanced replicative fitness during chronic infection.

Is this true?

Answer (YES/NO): NO